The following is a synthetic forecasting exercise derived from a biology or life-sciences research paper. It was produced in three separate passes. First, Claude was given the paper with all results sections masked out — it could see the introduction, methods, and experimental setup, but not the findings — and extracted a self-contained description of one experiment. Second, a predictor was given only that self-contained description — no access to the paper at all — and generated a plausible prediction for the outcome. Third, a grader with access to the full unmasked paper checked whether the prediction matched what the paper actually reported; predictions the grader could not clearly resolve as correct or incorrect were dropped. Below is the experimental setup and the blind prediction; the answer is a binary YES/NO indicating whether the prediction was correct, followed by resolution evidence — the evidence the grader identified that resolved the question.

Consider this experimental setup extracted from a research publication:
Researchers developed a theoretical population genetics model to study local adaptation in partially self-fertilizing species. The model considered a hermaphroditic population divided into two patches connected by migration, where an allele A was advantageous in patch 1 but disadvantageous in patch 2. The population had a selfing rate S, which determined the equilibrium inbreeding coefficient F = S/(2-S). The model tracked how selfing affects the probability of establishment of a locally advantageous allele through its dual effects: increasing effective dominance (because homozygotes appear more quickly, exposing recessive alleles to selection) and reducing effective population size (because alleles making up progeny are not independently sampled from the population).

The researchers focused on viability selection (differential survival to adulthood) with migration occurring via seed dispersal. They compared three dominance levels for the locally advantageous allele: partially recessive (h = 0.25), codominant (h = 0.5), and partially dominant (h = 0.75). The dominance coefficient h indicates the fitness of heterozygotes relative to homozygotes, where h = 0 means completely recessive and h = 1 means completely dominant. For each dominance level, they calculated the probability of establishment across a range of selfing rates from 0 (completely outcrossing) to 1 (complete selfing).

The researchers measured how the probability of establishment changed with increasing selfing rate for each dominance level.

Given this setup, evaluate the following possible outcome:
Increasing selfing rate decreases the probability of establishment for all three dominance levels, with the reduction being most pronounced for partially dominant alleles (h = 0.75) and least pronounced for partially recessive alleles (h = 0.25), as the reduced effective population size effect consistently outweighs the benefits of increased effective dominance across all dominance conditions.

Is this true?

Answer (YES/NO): NO